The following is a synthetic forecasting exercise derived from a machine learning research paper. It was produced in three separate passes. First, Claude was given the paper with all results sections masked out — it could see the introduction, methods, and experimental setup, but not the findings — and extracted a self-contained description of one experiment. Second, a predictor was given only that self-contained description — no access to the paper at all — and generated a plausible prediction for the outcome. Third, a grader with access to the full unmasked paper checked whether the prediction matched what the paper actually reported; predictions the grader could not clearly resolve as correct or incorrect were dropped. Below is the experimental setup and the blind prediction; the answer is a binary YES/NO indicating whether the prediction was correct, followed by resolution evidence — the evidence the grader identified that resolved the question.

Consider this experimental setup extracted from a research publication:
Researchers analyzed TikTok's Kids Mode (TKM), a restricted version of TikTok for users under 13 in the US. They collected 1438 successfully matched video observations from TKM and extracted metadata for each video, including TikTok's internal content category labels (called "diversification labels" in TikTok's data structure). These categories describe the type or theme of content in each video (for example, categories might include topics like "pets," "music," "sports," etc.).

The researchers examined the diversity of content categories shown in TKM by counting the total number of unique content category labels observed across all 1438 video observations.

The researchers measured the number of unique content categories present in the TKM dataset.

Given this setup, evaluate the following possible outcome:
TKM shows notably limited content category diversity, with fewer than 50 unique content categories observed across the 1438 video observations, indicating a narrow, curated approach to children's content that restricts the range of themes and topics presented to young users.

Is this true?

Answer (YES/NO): NO